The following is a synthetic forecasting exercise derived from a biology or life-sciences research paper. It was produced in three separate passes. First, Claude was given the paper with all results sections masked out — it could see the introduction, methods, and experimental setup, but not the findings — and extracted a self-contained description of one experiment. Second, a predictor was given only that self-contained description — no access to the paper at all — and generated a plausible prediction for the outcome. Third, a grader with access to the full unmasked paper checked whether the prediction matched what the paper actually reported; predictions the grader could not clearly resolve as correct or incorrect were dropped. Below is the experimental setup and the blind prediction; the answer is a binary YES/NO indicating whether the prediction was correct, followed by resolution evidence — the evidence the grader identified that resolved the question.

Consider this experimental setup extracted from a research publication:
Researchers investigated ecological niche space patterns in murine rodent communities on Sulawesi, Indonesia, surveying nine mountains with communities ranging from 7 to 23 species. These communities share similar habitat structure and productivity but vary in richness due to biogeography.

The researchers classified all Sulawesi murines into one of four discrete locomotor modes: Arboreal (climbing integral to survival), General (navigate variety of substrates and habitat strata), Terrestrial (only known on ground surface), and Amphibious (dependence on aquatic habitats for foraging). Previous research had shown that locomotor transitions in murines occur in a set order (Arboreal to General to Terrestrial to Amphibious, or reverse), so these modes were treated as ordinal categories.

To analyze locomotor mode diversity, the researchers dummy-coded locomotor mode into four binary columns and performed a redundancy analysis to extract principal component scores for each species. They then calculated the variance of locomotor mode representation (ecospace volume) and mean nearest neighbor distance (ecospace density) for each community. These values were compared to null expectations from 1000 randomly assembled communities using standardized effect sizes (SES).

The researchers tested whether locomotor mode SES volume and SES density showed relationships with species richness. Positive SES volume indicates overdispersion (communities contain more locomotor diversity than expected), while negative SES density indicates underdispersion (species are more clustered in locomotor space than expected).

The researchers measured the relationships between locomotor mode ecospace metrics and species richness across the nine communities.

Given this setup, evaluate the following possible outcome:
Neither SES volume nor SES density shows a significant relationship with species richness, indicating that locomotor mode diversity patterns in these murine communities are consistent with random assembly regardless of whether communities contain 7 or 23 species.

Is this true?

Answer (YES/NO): NO